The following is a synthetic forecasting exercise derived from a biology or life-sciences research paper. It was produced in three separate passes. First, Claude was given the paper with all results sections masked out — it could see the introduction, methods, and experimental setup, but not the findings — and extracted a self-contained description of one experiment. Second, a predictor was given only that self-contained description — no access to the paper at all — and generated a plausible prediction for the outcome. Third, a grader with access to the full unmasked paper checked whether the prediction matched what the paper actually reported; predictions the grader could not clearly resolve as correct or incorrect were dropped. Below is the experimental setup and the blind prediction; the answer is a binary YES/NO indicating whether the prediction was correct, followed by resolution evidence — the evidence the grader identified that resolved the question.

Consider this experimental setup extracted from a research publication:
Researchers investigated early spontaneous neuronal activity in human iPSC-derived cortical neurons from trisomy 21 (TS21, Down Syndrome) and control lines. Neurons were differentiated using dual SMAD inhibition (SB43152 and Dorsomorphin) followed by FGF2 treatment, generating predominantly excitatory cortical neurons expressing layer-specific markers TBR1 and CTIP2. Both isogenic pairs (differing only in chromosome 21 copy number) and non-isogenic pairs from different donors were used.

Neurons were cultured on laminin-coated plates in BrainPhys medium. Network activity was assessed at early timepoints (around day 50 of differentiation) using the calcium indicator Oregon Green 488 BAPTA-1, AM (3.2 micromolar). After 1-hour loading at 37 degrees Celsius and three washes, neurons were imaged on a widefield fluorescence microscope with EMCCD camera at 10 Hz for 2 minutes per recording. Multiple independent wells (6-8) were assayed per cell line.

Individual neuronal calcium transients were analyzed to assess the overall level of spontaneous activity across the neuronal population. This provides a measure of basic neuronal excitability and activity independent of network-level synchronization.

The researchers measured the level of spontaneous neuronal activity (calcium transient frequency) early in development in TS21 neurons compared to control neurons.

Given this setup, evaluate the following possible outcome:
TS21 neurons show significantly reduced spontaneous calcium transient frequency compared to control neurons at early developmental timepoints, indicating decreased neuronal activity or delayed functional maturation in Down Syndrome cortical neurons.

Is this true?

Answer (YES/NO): YES